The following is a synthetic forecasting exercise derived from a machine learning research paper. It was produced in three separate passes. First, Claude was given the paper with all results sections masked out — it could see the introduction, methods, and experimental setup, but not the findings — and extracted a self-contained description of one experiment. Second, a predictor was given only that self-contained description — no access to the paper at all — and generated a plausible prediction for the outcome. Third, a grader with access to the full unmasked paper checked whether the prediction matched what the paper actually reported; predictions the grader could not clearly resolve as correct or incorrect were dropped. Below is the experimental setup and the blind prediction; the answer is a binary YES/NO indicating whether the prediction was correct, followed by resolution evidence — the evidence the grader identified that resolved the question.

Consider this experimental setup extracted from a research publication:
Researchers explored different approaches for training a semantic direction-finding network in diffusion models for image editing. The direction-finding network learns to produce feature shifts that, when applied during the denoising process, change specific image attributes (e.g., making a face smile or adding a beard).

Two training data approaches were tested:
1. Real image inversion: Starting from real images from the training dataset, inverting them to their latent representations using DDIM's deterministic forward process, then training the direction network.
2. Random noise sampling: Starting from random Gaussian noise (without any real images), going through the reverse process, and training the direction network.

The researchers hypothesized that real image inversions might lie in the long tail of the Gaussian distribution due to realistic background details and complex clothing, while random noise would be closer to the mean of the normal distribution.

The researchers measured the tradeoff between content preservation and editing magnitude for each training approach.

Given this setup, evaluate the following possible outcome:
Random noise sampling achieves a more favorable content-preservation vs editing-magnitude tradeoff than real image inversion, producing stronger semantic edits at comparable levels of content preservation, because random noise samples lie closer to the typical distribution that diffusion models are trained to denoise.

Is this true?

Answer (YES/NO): NO